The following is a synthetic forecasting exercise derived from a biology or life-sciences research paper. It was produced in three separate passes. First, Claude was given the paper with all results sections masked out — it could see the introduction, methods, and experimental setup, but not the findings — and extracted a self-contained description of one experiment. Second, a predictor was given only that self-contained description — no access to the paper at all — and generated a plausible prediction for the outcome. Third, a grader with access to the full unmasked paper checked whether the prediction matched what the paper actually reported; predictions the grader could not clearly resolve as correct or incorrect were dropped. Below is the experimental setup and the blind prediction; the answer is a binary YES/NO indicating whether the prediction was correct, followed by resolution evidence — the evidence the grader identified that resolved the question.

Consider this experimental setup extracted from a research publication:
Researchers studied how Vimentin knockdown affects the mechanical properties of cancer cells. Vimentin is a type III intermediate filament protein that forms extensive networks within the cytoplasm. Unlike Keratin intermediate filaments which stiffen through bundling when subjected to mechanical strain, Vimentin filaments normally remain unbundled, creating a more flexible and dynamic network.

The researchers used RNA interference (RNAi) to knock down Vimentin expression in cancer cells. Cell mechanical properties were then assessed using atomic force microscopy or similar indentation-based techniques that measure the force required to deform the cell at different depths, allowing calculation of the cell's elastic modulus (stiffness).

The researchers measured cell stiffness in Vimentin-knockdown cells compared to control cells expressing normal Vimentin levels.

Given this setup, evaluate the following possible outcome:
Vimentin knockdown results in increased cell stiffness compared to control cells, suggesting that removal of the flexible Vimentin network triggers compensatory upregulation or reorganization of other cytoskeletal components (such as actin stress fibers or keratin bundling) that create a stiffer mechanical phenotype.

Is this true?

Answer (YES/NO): NO